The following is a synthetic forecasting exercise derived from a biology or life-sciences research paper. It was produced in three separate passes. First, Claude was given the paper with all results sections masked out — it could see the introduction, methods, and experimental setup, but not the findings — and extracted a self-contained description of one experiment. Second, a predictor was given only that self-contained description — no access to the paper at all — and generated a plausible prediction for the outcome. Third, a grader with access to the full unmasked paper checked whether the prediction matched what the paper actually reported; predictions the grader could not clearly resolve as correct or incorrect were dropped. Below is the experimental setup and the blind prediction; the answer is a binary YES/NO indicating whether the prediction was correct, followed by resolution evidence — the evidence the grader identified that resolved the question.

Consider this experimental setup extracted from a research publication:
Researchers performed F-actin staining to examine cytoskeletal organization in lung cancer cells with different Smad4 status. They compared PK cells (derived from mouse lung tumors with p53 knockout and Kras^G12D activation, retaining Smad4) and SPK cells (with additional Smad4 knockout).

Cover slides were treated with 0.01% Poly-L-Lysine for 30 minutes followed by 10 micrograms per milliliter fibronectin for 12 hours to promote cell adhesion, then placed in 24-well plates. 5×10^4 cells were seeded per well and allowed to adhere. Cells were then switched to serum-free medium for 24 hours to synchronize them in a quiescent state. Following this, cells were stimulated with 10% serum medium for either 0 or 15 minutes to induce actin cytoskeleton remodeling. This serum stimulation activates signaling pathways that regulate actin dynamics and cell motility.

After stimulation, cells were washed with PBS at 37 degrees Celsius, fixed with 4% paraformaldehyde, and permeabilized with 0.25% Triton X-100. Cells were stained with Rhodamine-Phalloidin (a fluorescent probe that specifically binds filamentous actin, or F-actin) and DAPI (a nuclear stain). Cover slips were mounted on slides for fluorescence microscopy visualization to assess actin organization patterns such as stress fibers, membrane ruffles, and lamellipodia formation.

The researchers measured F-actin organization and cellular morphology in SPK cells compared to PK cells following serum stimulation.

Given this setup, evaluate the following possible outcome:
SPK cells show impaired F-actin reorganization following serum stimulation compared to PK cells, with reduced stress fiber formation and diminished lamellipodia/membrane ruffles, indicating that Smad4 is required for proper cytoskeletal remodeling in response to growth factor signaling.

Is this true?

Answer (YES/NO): NO